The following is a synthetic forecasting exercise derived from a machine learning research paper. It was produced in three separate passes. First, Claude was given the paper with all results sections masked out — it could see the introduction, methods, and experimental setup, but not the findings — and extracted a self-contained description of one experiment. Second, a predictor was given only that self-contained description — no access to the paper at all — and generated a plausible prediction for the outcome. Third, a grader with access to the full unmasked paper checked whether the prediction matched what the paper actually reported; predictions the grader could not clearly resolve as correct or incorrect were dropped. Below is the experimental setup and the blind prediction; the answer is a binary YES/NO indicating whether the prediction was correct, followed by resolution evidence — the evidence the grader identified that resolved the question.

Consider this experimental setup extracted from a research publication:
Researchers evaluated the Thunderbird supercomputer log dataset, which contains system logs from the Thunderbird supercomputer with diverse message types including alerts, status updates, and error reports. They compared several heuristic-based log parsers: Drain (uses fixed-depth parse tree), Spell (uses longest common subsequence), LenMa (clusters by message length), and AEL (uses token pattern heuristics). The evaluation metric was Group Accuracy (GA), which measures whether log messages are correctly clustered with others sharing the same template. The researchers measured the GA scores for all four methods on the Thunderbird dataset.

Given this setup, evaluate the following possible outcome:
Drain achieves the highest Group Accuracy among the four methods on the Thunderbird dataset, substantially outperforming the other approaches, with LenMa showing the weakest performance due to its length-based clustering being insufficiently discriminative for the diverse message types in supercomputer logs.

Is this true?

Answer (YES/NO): NO